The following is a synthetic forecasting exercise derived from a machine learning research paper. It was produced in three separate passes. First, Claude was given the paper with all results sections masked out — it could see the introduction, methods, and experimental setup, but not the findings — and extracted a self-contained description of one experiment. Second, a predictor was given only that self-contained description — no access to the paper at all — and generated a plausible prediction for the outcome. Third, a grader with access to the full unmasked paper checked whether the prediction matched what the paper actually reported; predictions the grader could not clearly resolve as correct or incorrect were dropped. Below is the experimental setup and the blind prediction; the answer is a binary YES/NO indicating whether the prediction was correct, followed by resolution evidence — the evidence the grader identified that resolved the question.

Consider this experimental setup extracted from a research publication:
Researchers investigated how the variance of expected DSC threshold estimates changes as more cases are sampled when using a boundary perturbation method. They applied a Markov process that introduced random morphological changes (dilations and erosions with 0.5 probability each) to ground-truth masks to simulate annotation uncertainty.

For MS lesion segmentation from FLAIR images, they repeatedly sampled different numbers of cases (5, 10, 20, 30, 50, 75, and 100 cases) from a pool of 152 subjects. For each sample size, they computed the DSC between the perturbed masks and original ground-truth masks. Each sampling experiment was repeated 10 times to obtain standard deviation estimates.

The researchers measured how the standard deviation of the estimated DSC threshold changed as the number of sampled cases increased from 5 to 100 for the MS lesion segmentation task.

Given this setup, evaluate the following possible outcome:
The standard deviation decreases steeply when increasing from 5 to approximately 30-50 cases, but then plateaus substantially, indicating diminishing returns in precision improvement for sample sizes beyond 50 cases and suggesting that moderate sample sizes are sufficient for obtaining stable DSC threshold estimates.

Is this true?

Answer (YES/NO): NO